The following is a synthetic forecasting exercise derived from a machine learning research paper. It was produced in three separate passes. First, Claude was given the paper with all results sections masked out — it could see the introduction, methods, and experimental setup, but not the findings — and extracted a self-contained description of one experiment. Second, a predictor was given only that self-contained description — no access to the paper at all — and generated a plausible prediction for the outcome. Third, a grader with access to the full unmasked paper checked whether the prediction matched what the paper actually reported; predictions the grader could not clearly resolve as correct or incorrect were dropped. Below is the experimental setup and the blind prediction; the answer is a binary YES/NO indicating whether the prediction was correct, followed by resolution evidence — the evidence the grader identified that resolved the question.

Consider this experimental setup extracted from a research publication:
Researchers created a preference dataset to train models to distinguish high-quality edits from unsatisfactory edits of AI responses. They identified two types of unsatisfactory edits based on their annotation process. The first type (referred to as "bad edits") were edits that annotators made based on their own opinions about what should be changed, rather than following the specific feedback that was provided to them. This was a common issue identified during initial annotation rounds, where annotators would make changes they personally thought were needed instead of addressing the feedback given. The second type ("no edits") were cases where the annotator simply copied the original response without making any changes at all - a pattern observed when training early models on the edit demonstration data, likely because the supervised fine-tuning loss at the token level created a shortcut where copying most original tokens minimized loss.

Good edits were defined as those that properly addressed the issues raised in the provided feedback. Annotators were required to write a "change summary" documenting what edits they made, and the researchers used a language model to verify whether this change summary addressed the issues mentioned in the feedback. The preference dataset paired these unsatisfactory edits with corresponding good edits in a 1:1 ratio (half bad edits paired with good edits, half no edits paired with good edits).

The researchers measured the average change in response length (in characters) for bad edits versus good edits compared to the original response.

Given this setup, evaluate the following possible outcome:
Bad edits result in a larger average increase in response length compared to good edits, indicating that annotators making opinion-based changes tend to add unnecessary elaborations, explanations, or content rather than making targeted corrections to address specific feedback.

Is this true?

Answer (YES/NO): NO